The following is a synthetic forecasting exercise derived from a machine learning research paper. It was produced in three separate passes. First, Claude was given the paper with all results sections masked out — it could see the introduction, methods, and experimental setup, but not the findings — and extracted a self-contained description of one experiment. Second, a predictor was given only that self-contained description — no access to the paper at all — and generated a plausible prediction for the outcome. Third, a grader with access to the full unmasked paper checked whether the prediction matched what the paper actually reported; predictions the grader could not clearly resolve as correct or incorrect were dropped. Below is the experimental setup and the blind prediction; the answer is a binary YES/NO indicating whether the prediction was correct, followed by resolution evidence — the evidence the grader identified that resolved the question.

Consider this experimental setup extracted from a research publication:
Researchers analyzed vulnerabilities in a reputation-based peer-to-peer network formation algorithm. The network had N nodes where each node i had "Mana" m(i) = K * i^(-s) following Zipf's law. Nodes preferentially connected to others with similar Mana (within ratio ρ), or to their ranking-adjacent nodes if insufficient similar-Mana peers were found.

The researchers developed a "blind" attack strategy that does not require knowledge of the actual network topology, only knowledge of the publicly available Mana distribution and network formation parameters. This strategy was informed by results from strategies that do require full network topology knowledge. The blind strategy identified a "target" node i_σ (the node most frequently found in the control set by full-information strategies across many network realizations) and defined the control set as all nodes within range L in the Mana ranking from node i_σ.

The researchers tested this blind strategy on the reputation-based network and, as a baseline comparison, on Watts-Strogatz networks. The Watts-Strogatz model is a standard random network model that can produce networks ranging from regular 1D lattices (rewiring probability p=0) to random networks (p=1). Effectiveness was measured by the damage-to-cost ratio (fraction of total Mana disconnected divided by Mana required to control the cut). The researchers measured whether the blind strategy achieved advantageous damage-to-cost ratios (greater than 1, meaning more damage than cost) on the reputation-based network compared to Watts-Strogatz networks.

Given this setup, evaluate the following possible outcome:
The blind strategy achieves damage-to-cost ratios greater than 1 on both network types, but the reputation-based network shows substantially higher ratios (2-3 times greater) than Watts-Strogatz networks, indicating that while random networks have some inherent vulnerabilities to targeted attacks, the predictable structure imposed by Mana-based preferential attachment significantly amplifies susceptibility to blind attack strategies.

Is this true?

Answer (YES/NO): NO